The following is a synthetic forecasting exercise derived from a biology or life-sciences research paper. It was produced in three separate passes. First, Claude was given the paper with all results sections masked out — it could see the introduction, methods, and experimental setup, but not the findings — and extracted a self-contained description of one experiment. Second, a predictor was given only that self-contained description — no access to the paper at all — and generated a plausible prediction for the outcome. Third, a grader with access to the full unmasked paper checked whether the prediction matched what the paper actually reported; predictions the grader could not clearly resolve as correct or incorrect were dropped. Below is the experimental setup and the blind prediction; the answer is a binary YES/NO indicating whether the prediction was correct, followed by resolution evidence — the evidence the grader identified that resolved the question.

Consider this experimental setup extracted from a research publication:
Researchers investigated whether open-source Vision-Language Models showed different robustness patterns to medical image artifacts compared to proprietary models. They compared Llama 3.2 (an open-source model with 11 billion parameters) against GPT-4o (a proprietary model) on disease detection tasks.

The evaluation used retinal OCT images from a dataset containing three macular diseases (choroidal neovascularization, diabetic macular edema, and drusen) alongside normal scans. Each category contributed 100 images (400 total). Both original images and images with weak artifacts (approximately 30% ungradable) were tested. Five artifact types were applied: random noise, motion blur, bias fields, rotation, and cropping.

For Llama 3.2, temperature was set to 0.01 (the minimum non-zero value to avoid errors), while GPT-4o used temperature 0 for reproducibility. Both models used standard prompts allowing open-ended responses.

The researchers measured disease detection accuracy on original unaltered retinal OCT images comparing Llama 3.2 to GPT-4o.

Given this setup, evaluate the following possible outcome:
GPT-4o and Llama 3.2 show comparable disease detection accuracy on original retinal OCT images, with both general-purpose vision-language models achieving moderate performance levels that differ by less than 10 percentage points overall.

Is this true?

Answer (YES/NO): NO